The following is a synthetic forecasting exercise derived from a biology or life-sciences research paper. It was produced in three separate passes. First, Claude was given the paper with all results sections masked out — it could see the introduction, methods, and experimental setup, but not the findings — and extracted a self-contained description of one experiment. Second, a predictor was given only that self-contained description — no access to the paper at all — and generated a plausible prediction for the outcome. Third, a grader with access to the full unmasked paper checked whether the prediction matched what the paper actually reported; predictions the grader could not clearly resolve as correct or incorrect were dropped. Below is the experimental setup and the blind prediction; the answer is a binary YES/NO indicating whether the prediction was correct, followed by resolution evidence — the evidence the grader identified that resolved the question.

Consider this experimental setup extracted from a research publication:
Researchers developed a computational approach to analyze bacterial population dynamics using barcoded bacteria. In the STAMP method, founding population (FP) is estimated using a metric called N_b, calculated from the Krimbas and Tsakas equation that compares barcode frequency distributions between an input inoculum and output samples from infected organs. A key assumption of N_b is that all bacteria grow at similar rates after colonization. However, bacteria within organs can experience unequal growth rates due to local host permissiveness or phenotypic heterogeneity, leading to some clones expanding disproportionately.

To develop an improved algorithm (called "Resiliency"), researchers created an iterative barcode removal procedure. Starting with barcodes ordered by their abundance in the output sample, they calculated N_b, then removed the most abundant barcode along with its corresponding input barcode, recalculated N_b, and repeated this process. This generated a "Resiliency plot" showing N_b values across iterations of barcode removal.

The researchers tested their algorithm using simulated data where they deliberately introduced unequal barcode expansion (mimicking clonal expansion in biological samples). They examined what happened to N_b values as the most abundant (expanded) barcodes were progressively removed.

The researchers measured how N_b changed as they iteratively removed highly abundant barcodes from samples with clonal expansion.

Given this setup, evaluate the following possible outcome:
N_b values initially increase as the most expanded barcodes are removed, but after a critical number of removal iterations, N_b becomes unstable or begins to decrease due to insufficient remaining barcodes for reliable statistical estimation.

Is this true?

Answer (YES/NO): NO